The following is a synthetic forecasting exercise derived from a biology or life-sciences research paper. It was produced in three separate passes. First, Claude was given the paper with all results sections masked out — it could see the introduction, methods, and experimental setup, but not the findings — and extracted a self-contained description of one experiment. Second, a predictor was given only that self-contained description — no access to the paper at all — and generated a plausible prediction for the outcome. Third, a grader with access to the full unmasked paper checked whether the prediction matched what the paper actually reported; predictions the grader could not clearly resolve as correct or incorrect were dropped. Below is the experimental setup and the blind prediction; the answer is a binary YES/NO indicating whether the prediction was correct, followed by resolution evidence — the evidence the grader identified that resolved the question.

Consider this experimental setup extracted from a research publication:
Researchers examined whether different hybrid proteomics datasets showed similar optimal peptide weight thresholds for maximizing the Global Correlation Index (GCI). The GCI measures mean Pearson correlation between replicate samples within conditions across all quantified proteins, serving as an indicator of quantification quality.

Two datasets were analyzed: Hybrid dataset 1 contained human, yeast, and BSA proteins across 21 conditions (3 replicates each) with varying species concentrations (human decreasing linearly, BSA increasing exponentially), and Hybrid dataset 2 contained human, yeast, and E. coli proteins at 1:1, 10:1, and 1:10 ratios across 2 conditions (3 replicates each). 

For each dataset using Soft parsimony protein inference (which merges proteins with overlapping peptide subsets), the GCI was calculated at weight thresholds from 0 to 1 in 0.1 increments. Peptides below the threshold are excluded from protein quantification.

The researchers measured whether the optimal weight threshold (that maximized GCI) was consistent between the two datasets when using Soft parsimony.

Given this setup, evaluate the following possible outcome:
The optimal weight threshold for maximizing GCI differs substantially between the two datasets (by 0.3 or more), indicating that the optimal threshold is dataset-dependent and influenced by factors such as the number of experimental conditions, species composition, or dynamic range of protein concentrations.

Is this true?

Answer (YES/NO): NO